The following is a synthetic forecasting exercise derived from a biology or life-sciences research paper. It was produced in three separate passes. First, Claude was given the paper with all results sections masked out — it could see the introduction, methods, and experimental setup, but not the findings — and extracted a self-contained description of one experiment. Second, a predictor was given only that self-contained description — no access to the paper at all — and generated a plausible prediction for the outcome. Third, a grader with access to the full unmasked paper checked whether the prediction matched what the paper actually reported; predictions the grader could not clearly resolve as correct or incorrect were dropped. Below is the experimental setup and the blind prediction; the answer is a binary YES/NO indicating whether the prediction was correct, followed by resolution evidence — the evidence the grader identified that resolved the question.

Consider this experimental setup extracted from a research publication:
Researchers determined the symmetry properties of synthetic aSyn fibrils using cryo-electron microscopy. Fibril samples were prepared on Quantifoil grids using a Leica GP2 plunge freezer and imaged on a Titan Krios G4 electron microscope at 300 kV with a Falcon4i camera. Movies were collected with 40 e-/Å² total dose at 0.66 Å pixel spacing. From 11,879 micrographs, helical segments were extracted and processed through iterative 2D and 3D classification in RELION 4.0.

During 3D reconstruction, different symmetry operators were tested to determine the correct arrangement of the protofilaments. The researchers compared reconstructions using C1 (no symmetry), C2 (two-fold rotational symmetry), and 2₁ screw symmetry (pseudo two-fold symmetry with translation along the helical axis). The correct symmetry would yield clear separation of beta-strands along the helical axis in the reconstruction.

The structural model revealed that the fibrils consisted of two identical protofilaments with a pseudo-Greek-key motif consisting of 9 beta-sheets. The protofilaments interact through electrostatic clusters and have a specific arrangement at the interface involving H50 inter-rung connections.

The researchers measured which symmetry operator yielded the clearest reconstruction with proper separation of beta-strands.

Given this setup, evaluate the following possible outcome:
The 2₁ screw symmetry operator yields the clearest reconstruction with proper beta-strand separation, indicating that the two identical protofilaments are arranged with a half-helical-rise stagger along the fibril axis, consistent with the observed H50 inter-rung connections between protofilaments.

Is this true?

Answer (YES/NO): YES